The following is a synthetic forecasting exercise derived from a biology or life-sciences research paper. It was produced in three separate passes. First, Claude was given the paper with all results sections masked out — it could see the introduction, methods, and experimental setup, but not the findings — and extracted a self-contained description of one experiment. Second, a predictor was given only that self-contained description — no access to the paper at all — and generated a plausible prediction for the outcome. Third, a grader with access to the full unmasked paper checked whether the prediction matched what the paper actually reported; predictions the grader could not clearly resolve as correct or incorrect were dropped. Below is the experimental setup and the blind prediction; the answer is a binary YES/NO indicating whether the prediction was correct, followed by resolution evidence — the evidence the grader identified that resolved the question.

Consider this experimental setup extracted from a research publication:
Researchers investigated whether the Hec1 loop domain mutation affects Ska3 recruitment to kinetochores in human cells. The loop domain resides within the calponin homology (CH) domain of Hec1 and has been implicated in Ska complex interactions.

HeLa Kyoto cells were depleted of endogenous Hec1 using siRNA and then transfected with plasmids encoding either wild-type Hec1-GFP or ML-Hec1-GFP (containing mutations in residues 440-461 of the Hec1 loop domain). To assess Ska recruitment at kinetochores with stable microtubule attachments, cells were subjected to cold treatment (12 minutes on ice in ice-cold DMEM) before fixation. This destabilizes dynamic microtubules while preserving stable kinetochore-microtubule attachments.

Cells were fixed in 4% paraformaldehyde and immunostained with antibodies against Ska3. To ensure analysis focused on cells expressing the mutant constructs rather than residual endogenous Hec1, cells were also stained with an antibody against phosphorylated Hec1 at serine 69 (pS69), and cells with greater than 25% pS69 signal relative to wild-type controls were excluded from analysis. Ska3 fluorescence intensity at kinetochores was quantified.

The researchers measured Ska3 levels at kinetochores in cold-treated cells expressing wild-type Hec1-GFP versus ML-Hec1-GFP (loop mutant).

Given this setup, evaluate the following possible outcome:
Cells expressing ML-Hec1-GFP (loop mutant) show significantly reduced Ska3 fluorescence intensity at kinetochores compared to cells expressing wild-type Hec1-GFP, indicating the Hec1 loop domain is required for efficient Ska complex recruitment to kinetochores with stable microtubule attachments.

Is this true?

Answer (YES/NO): YES